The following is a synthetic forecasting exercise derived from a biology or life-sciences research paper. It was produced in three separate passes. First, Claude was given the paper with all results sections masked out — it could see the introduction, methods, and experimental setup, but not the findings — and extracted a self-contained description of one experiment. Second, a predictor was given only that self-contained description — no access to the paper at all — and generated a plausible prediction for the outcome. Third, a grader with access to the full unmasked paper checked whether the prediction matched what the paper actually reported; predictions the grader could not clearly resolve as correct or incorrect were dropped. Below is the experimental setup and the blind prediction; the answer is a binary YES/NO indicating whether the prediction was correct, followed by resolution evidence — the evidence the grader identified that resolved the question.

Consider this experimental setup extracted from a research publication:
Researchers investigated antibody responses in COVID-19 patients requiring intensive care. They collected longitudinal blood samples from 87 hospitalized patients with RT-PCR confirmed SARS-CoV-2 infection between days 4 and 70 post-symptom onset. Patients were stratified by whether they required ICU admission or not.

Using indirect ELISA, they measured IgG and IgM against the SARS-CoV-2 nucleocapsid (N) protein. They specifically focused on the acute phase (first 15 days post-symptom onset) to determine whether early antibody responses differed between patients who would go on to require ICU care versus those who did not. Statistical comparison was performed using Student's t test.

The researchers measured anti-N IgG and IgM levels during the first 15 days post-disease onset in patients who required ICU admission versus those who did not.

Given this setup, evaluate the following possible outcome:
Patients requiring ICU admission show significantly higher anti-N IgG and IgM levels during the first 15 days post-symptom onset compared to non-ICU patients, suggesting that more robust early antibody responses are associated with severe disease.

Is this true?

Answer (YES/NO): YES